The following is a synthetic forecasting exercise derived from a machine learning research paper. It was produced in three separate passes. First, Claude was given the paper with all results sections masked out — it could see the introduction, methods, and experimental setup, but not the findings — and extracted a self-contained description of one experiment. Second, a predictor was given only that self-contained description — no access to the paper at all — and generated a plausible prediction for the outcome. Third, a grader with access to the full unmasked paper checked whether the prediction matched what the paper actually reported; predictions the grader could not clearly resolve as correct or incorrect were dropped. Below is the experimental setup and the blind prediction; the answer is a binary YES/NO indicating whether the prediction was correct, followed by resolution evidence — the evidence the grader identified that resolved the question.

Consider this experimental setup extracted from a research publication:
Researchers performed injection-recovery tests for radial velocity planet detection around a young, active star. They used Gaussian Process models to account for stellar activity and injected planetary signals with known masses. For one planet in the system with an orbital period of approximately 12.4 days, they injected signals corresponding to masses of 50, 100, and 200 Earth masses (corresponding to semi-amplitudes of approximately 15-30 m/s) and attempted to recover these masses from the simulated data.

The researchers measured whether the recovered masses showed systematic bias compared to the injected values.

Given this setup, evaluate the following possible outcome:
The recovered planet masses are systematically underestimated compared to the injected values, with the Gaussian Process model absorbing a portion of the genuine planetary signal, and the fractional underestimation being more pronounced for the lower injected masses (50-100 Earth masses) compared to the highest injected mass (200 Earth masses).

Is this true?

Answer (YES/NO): NO